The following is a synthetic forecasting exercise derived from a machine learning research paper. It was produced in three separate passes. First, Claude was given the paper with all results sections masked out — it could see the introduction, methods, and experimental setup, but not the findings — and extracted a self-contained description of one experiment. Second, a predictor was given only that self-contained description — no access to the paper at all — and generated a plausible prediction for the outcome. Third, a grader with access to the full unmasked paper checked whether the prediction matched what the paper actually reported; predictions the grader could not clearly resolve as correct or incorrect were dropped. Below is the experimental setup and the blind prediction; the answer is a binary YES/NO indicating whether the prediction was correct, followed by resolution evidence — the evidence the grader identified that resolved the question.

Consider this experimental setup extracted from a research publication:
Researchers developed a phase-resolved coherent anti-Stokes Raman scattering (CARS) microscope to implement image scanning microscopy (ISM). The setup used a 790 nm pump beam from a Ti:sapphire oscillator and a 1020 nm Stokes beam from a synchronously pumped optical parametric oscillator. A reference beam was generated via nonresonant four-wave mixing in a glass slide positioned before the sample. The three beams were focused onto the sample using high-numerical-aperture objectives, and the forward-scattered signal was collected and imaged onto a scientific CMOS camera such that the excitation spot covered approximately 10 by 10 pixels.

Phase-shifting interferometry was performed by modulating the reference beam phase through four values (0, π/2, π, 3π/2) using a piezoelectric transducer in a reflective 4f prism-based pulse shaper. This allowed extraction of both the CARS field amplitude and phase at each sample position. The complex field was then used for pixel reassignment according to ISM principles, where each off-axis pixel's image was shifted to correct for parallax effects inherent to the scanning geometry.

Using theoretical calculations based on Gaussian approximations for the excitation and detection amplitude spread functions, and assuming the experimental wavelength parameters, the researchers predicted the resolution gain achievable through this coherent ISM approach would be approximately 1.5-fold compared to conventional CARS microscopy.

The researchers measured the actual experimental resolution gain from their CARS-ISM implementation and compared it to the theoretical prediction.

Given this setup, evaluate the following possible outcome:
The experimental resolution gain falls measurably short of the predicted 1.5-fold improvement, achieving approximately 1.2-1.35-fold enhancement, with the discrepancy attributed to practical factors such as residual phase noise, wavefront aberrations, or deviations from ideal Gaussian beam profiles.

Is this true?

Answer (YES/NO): NO